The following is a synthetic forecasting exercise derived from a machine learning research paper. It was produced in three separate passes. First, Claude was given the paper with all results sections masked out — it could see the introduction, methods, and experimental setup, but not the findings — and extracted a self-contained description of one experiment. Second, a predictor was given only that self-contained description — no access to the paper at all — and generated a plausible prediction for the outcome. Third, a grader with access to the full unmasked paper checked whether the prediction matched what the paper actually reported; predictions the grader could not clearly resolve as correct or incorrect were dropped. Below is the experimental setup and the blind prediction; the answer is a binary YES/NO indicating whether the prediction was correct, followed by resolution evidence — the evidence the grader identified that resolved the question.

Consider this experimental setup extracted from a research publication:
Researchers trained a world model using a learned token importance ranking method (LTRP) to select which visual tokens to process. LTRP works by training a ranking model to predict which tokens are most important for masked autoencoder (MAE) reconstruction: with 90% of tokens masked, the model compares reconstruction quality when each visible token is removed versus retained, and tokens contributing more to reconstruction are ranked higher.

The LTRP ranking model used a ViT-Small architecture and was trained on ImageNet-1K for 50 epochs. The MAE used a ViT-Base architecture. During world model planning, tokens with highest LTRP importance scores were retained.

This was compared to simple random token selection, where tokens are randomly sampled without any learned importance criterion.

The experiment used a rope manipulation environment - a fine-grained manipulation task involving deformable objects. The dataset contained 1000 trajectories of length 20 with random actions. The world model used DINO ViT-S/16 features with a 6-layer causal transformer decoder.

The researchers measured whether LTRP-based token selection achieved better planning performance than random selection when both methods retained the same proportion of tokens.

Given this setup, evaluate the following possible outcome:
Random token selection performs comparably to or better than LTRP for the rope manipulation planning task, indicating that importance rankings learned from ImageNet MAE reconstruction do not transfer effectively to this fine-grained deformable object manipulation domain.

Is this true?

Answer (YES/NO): YES